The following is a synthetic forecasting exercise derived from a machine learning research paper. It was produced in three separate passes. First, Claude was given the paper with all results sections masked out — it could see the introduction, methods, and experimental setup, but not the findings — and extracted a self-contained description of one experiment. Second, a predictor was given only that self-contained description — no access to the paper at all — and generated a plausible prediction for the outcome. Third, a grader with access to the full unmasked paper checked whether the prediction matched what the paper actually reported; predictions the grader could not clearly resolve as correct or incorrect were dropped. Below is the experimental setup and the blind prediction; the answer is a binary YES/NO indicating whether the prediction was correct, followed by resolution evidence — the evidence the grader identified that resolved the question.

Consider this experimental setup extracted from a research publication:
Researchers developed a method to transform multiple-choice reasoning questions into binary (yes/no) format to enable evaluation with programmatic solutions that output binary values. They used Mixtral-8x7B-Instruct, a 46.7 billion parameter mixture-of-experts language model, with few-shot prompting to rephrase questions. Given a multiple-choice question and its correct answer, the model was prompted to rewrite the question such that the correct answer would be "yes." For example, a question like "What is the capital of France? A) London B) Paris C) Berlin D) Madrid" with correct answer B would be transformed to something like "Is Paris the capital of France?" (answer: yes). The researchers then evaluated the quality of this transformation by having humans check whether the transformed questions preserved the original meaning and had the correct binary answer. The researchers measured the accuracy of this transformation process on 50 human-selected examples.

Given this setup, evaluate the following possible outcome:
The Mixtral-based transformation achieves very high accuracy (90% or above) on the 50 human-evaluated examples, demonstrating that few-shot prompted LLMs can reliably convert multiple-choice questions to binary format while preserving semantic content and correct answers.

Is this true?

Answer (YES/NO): YES